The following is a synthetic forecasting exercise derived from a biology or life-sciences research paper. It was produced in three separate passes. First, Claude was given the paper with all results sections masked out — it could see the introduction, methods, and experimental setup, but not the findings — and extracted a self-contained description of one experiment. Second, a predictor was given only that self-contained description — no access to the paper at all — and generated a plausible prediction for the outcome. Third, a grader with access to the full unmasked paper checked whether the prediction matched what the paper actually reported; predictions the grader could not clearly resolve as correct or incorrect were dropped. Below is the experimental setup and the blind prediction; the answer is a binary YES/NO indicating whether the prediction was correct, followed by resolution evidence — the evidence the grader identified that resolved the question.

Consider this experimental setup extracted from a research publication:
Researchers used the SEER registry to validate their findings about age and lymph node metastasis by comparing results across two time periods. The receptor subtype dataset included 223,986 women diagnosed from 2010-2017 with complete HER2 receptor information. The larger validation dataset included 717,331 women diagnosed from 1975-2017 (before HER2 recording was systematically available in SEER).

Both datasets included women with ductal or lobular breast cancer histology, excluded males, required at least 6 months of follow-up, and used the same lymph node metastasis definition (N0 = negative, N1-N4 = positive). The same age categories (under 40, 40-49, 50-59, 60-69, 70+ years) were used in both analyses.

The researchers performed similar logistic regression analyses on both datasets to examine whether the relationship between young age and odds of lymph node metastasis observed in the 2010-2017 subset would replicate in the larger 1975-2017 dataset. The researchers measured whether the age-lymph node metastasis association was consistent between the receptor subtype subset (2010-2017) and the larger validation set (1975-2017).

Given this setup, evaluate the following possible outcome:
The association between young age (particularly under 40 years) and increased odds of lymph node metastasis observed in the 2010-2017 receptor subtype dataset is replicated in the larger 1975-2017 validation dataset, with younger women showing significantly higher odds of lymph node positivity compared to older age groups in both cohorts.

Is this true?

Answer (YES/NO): YES